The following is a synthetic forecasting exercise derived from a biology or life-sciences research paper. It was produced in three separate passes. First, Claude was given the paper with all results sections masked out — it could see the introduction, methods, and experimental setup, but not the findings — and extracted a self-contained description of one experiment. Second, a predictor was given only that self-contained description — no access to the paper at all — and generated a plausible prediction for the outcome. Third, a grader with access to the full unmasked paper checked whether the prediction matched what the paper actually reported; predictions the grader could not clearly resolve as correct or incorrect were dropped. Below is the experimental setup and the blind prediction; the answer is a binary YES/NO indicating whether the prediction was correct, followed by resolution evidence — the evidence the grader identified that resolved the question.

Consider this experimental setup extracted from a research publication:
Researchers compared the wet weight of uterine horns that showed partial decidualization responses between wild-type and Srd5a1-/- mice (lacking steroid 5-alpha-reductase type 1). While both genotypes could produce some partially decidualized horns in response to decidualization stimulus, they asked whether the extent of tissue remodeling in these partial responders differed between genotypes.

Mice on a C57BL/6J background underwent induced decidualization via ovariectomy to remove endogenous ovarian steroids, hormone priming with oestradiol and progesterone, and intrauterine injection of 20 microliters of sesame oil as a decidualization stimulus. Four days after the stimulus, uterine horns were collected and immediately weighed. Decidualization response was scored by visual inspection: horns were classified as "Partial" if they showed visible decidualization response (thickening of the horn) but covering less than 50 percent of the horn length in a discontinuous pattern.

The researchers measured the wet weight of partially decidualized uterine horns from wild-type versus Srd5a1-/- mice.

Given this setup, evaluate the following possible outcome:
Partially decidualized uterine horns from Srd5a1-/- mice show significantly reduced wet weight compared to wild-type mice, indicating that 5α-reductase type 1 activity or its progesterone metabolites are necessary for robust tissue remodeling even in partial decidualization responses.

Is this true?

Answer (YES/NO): YES